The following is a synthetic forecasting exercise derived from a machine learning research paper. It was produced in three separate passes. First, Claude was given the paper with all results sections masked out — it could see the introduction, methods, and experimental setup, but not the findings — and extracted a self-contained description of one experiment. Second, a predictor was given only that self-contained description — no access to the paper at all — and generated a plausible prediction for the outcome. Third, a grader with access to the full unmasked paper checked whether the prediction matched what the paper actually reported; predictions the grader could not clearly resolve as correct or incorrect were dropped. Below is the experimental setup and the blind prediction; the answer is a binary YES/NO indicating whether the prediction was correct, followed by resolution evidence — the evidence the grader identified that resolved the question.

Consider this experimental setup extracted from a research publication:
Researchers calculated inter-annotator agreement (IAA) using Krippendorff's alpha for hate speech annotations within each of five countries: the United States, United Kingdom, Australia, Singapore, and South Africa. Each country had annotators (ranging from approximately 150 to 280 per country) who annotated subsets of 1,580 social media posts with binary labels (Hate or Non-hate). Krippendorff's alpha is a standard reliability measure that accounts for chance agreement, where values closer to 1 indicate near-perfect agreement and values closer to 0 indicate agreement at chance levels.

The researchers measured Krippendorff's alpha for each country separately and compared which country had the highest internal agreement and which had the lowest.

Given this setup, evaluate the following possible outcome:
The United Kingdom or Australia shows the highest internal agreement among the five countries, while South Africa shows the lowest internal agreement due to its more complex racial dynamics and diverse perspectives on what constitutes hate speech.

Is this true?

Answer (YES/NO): NO